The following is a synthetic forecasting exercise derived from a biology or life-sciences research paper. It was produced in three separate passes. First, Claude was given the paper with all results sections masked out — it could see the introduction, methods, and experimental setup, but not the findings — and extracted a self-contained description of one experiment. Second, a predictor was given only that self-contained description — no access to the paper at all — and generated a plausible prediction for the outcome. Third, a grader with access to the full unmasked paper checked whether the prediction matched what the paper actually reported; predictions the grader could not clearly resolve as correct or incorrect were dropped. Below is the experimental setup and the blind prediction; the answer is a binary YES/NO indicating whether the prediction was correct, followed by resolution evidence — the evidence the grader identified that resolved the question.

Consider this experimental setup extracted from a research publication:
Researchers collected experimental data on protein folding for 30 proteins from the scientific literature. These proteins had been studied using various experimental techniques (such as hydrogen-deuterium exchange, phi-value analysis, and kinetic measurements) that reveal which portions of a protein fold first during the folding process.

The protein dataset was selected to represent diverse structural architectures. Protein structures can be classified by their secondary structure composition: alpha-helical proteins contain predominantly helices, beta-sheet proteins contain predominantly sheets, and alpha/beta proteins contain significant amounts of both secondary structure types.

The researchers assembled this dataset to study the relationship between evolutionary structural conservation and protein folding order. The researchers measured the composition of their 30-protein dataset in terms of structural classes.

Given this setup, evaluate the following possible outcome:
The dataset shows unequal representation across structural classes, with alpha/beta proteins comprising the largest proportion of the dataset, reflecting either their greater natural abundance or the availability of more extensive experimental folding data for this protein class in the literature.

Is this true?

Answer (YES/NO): YES